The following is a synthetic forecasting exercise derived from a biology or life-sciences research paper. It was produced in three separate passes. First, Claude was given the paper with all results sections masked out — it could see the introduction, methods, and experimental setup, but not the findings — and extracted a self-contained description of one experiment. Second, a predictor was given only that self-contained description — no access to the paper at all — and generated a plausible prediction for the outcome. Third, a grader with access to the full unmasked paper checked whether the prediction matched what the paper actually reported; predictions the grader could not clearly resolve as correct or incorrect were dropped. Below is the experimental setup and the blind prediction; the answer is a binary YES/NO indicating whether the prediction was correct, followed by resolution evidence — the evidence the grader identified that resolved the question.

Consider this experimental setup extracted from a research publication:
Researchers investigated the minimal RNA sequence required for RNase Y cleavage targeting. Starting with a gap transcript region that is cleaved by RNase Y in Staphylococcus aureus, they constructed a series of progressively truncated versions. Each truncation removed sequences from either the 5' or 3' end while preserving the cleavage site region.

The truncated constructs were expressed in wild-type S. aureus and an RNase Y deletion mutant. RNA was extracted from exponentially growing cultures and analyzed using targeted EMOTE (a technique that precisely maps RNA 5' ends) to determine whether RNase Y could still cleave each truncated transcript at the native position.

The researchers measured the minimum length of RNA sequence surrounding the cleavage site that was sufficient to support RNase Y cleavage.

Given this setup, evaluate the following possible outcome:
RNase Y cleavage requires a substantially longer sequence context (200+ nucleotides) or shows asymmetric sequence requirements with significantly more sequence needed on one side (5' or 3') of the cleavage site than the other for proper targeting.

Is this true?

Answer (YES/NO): NO